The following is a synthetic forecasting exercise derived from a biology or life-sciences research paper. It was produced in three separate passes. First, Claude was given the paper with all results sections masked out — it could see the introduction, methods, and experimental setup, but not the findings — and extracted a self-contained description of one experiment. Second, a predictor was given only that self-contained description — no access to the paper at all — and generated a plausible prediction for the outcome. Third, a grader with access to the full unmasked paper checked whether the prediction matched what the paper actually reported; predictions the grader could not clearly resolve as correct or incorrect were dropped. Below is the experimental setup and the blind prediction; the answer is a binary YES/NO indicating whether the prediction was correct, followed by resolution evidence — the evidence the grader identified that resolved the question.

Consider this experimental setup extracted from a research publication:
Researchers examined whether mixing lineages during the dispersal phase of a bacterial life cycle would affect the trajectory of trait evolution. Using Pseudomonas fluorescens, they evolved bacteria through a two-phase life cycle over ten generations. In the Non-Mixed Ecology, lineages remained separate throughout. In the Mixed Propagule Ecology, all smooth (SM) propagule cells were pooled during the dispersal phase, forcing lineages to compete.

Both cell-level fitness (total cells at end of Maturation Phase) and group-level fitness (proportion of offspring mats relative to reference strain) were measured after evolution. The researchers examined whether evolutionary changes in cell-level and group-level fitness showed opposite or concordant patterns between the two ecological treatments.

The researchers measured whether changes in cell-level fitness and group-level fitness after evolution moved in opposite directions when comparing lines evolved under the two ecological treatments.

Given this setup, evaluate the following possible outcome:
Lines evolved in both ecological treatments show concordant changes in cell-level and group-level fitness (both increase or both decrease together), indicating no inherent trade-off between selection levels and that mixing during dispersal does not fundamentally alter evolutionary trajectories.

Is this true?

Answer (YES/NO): NO